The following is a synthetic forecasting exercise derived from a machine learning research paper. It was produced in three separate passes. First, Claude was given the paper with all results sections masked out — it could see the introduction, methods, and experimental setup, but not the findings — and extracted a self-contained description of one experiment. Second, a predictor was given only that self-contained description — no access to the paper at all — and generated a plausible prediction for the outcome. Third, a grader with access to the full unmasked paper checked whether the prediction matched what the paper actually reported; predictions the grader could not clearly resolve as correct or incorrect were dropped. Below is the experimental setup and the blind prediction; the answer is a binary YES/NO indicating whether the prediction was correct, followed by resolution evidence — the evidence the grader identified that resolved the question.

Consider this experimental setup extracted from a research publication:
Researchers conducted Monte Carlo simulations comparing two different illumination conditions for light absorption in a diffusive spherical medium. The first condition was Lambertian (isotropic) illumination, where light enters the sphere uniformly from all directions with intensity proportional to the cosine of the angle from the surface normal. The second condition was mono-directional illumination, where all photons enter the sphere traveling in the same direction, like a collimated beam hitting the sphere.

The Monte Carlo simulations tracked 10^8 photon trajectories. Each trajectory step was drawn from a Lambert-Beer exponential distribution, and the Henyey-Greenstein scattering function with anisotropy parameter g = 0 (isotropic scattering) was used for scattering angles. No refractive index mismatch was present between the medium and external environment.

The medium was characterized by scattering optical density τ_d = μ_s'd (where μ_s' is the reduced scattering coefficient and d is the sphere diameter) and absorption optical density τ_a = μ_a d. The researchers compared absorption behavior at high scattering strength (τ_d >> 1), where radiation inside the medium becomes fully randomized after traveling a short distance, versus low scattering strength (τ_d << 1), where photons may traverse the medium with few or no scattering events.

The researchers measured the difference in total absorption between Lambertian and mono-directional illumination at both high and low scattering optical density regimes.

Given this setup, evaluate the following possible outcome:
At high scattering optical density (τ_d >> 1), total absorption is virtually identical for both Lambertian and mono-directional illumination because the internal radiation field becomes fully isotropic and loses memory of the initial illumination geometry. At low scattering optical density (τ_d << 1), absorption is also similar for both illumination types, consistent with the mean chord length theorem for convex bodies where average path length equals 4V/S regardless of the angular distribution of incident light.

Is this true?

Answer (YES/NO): NO